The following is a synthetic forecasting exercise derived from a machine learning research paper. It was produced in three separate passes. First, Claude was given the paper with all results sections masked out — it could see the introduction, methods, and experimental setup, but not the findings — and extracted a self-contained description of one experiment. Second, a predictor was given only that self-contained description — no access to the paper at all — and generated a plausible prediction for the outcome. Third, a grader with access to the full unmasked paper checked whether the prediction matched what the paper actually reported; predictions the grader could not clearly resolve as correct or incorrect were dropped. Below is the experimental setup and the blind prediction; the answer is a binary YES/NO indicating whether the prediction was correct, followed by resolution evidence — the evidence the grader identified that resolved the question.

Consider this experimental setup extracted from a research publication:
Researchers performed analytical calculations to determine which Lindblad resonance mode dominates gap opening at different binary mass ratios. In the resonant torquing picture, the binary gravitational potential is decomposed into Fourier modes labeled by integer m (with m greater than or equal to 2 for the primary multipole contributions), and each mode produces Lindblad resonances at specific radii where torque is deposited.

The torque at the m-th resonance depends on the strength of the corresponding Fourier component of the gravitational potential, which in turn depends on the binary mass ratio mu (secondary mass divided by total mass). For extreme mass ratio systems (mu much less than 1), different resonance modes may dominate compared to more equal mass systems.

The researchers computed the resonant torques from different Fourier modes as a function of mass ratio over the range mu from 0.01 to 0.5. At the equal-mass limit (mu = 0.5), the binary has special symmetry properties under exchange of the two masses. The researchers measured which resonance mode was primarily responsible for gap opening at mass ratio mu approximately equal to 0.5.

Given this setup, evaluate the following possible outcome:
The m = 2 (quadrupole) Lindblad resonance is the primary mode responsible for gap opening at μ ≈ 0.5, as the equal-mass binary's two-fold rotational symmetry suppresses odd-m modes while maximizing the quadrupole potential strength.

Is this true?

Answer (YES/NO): YES